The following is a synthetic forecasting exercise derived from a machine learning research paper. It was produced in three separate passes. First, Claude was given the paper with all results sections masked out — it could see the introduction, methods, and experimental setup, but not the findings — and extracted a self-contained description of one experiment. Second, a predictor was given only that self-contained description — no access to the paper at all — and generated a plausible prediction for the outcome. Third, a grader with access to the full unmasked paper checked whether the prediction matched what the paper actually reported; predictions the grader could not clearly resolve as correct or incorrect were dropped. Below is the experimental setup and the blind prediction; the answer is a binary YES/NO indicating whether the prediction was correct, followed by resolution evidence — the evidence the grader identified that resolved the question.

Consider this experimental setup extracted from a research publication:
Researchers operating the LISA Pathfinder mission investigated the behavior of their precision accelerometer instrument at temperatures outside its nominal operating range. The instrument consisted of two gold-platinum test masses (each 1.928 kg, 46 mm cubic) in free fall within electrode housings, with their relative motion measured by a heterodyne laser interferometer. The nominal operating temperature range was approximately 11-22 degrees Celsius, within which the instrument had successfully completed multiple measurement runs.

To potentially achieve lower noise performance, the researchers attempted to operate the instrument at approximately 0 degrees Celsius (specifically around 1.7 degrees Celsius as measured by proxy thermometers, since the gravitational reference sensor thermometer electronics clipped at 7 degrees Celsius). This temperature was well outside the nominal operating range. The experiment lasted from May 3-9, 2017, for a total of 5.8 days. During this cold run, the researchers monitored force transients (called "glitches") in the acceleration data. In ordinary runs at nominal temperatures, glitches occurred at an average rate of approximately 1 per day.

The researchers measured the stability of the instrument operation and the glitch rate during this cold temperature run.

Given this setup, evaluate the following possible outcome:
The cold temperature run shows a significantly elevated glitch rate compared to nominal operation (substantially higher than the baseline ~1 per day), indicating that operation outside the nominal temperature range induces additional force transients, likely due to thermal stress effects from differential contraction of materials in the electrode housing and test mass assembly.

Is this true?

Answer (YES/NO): YES